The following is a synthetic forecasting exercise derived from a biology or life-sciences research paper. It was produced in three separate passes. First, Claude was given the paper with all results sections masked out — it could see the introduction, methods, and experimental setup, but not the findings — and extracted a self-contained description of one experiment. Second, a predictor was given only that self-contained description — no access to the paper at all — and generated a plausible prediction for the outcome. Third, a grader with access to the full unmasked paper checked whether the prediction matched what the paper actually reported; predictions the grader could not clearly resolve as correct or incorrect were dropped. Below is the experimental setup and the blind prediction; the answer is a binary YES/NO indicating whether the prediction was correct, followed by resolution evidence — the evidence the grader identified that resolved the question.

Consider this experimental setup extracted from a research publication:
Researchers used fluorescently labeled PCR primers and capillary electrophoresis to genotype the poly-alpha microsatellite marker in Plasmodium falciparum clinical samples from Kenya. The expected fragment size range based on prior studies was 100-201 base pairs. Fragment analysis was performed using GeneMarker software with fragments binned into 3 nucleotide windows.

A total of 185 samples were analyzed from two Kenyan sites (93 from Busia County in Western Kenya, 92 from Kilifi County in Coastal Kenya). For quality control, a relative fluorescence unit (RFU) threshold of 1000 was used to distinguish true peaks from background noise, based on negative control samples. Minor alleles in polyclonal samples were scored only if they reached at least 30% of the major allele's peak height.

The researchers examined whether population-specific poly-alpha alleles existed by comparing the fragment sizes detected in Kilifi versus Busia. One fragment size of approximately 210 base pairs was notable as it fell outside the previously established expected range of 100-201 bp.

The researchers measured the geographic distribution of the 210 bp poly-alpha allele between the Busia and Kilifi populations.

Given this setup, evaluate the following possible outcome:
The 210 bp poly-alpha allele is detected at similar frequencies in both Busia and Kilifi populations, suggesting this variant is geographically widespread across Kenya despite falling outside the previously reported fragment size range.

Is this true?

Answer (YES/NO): NO